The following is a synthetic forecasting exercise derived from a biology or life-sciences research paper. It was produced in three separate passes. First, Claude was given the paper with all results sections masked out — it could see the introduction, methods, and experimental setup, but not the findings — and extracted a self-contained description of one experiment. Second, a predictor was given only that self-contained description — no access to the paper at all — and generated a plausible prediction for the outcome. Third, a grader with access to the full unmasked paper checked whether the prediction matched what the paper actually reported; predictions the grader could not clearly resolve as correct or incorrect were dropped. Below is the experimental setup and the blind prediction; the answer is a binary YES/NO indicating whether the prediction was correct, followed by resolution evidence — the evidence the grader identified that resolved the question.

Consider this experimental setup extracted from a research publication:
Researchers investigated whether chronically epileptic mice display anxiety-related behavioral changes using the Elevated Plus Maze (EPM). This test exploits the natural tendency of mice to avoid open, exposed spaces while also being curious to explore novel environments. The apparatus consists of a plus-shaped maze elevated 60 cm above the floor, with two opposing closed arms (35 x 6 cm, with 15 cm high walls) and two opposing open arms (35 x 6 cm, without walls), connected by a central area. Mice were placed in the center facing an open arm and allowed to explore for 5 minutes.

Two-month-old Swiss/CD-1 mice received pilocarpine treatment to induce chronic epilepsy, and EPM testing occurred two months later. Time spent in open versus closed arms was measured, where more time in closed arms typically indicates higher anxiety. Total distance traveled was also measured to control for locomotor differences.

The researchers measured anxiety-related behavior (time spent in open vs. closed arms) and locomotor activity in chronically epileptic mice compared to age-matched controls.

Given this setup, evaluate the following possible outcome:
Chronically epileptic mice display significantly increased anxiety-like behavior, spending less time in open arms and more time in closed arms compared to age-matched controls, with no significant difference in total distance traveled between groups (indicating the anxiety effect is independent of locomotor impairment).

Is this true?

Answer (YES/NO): NO